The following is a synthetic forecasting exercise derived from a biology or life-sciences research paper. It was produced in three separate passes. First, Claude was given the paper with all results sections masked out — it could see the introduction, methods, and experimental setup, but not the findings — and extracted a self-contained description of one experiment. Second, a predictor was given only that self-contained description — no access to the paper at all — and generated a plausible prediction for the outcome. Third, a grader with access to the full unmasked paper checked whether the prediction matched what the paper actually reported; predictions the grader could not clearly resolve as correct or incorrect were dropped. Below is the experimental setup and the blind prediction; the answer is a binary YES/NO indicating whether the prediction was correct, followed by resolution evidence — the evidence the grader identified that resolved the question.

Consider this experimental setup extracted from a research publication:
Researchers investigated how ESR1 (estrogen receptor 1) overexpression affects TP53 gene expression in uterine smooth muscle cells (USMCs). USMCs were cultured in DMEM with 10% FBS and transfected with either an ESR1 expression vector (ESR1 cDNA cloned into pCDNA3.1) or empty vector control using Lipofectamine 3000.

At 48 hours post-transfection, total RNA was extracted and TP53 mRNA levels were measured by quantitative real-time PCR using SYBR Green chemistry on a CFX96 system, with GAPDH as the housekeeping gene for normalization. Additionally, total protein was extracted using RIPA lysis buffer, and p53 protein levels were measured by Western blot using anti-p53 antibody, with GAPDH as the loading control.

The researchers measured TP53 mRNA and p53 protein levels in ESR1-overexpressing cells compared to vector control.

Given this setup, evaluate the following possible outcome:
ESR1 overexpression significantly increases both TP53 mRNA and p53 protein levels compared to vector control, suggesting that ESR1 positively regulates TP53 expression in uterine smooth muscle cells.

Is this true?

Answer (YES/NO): NO